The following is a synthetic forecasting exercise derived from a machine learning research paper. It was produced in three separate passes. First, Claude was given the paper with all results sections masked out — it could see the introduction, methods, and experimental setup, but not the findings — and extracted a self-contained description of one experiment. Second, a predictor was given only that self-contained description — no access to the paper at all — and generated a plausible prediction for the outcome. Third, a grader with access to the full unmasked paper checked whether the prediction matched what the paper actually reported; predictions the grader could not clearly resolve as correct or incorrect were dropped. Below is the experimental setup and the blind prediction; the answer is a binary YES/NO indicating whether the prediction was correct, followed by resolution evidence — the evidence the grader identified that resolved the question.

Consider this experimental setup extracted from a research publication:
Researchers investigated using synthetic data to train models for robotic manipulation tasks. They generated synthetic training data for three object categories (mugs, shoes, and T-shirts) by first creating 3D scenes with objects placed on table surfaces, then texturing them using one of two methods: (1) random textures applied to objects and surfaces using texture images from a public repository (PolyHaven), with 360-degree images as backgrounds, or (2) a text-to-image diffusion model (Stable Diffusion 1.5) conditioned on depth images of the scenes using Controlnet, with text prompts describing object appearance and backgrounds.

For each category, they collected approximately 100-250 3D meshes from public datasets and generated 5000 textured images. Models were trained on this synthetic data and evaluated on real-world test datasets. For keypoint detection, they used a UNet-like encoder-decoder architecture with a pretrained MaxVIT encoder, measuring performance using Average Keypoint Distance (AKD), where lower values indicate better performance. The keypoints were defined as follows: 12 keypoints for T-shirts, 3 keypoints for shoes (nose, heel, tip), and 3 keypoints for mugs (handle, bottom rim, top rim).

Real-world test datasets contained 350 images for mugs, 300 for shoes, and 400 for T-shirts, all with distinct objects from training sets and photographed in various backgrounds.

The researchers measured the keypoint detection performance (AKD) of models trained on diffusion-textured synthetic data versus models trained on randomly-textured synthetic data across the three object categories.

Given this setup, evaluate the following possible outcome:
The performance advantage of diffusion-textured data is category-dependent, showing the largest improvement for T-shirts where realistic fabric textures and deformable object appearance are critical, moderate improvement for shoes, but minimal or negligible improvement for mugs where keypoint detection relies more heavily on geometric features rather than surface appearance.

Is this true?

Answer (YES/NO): NO